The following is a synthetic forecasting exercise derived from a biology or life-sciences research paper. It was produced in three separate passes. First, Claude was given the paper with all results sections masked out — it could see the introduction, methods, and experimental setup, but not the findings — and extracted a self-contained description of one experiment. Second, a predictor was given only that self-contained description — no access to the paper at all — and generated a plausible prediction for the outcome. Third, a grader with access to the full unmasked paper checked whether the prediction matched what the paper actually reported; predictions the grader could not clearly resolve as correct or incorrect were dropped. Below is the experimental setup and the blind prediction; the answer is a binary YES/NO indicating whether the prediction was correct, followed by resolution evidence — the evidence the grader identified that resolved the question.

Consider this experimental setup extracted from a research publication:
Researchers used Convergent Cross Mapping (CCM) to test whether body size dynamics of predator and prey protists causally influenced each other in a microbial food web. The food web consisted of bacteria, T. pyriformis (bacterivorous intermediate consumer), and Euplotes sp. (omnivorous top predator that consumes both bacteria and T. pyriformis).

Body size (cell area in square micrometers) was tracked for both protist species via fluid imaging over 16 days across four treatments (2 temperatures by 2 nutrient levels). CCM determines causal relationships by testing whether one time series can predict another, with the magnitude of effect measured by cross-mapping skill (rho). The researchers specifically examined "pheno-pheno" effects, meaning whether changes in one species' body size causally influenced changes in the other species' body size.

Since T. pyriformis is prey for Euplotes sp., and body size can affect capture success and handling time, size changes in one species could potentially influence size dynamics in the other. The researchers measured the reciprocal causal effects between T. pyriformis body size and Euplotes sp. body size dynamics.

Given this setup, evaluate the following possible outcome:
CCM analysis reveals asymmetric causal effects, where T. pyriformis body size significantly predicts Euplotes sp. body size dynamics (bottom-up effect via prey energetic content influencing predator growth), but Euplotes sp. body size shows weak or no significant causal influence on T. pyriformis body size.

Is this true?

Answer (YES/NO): NO